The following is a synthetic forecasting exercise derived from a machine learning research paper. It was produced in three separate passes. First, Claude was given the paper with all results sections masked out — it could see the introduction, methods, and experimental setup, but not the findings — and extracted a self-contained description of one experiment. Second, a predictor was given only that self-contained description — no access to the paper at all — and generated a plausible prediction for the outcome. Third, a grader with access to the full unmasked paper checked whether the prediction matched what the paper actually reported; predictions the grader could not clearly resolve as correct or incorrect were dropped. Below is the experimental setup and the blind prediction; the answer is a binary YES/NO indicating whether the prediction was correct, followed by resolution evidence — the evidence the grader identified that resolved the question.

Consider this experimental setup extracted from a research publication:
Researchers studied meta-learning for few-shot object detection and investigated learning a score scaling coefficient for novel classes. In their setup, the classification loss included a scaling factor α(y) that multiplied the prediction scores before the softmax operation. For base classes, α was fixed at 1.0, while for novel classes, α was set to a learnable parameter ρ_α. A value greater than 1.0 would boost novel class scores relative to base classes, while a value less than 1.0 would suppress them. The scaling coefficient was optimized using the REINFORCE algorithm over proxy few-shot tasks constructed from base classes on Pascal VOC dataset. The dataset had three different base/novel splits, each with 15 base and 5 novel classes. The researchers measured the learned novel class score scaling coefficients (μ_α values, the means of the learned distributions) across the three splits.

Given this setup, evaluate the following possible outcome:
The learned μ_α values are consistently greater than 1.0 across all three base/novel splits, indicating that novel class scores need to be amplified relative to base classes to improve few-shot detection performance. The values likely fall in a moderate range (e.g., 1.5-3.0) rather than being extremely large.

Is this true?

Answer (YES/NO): NO